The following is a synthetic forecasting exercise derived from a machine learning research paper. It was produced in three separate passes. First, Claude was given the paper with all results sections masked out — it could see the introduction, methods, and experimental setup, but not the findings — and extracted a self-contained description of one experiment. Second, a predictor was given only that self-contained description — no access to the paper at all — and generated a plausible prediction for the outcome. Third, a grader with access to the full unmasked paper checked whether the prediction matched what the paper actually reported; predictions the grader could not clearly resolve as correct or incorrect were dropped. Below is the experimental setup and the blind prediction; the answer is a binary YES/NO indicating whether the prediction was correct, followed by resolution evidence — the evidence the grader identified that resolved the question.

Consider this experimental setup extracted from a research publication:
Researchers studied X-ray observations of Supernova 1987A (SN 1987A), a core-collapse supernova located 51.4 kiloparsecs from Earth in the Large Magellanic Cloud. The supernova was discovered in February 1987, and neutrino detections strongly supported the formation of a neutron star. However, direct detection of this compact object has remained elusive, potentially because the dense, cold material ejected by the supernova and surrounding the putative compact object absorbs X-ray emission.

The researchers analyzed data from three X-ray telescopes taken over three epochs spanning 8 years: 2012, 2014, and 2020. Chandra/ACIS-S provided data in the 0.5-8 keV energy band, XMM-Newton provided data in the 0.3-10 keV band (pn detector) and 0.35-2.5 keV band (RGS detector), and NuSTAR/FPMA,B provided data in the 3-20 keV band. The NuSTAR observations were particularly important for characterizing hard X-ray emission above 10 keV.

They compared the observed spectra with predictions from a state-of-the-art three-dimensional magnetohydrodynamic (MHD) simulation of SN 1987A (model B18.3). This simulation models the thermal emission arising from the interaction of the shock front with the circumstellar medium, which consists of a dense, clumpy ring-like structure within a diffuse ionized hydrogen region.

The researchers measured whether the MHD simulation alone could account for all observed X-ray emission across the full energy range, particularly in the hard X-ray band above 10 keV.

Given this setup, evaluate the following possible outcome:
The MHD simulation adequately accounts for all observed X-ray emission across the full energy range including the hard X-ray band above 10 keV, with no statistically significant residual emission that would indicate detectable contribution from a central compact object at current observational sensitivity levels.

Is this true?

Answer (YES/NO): NO